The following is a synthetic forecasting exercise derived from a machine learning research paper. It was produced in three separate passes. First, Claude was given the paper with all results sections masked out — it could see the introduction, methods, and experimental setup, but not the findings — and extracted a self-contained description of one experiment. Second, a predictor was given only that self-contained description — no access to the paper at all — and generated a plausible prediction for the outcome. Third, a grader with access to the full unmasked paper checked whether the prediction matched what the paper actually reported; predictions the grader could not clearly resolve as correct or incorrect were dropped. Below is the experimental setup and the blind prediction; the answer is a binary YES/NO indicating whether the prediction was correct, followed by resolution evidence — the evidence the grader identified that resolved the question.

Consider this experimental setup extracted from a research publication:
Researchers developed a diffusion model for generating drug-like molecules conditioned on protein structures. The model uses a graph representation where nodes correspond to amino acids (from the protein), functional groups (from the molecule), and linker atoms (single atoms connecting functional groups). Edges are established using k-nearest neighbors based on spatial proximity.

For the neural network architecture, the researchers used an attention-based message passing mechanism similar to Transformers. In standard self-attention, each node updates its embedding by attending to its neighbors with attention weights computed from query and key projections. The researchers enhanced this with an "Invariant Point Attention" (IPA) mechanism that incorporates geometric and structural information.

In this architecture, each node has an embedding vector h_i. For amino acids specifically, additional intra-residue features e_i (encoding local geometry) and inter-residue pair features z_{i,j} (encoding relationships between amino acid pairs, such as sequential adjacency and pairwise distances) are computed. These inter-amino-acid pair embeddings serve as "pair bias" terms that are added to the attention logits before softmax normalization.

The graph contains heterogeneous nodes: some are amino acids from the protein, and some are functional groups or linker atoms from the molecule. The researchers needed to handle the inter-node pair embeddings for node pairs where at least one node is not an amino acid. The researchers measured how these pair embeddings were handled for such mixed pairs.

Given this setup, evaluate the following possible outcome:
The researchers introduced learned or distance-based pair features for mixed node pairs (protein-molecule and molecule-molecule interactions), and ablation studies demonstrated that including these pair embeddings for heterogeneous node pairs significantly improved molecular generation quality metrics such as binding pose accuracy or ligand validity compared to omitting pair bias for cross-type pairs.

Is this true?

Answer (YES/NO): NO